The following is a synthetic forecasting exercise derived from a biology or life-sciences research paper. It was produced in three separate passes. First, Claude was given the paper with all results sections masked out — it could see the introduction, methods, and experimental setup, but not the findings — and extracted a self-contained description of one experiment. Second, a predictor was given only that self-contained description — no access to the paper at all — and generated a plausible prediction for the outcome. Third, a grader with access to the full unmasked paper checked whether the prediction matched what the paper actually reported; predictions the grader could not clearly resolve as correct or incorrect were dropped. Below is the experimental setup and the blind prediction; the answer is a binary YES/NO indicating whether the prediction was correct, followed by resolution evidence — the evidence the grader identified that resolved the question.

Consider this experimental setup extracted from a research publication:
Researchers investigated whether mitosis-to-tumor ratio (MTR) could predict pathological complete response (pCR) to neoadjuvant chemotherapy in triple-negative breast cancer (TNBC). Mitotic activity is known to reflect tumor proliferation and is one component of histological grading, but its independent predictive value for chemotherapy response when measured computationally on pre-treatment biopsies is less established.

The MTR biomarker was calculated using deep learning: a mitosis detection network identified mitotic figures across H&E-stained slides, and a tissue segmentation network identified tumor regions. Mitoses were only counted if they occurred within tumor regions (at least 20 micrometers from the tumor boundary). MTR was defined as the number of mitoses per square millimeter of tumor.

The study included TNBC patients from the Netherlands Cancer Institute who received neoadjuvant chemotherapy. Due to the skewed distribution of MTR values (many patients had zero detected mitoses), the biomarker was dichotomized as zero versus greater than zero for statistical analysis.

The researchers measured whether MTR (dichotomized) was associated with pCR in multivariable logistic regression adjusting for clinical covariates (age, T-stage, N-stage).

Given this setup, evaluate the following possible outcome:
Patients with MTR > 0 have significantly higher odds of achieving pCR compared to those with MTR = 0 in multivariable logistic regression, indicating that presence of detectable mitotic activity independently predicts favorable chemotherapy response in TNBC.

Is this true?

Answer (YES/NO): NO